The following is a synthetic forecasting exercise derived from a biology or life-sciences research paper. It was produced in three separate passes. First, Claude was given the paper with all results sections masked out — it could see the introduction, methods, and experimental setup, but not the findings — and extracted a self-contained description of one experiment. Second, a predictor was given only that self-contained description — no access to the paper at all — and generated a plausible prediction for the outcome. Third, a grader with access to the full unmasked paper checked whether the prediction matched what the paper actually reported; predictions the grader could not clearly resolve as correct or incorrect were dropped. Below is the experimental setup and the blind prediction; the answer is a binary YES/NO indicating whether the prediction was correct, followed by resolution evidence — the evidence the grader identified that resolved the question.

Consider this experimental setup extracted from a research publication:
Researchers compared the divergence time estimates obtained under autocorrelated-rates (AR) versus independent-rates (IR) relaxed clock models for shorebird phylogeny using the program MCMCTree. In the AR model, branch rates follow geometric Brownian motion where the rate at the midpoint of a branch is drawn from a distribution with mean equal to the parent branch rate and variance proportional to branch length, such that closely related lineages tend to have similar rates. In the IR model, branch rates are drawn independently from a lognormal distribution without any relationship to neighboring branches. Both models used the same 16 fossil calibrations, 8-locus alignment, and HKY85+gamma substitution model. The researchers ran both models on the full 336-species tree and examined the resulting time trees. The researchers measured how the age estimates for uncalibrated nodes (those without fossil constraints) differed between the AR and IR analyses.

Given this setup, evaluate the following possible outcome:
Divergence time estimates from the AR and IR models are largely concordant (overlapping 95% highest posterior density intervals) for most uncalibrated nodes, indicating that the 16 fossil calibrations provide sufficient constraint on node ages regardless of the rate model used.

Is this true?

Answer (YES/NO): NO